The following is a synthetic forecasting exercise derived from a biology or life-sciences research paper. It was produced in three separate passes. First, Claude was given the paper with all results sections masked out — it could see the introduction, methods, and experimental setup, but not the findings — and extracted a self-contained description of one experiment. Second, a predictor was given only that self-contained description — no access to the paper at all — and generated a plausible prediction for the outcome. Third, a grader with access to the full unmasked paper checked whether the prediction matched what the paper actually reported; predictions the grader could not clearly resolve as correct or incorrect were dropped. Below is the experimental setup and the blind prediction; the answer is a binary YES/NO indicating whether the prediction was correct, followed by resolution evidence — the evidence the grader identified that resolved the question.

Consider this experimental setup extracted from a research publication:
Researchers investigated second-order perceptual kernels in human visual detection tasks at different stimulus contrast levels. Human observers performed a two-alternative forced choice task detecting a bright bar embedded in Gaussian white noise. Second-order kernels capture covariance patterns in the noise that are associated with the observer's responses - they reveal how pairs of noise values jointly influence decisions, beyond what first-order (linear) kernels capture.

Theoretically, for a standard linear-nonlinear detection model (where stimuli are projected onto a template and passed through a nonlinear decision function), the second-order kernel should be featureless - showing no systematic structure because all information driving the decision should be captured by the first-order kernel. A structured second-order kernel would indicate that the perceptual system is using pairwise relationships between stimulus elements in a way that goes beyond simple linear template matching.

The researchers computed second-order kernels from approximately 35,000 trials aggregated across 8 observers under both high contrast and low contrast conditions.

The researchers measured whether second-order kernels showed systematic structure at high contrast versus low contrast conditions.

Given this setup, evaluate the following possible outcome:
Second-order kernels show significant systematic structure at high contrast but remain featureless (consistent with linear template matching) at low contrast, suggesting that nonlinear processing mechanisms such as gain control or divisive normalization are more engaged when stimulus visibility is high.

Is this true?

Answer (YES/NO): NO